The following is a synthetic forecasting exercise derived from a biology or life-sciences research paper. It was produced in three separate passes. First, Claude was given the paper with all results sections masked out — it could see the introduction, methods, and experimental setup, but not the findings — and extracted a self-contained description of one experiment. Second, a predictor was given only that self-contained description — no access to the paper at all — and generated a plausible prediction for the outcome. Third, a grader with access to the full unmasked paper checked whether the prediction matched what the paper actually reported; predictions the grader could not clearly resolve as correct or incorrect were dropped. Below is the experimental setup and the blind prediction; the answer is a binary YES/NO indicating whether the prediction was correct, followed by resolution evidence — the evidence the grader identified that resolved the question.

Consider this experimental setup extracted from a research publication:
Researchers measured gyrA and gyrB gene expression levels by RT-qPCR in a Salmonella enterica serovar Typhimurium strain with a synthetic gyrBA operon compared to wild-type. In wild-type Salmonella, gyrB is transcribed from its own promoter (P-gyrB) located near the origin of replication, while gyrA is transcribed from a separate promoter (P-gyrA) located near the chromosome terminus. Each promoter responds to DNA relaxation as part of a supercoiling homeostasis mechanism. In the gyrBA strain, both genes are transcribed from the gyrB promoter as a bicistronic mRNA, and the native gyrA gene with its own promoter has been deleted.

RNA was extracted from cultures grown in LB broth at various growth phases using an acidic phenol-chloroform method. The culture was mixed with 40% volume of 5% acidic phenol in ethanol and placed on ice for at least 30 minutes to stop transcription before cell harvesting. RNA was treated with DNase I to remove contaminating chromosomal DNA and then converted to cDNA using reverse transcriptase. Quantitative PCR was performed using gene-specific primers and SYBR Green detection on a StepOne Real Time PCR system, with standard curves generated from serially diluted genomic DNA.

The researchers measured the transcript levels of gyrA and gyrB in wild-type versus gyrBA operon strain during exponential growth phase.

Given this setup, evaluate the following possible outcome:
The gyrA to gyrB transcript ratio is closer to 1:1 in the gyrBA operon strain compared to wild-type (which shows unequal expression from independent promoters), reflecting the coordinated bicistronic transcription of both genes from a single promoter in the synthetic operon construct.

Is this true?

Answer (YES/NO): YES